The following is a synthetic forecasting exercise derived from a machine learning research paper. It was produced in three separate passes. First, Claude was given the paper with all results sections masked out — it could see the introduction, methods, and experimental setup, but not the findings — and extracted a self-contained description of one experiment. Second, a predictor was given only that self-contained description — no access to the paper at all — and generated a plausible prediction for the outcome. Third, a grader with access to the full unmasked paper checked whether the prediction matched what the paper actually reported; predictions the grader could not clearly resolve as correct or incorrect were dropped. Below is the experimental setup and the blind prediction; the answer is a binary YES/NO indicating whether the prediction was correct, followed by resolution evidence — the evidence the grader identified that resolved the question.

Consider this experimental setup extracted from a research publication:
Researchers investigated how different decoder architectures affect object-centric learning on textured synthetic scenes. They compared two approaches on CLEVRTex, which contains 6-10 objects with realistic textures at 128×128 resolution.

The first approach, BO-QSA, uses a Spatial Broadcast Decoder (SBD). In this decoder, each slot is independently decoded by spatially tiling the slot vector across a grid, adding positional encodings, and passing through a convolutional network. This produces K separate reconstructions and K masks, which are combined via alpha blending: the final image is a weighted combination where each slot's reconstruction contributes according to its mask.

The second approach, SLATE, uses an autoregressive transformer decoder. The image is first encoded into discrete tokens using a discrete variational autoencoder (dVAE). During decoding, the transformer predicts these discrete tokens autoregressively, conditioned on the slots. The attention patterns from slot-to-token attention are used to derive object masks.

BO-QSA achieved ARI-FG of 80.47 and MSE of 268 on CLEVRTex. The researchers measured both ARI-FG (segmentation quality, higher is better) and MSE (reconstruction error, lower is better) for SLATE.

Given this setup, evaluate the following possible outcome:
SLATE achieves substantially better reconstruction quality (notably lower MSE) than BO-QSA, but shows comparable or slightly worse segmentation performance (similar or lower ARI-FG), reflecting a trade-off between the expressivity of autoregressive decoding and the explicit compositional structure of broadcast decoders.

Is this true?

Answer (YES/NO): NO